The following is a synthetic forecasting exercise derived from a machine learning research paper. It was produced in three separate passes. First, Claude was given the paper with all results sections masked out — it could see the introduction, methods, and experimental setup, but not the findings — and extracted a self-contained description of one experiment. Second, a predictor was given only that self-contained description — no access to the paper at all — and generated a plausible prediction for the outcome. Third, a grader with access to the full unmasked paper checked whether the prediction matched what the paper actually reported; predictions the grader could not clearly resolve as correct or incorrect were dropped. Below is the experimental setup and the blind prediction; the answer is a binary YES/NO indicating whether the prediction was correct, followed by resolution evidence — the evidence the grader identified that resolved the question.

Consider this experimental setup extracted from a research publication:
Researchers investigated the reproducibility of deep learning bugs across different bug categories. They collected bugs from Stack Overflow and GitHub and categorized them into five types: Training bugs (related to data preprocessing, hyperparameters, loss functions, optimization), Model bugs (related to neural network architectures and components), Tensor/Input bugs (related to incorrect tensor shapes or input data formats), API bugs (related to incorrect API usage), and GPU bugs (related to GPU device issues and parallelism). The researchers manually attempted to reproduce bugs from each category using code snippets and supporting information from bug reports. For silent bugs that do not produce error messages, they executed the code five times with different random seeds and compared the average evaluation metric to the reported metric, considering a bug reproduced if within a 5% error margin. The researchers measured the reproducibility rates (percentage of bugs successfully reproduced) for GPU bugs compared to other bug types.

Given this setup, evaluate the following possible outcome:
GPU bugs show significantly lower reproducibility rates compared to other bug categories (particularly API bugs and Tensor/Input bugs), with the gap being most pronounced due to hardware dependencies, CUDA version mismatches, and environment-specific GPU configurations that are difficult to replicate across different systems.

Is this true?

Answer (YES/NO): YES